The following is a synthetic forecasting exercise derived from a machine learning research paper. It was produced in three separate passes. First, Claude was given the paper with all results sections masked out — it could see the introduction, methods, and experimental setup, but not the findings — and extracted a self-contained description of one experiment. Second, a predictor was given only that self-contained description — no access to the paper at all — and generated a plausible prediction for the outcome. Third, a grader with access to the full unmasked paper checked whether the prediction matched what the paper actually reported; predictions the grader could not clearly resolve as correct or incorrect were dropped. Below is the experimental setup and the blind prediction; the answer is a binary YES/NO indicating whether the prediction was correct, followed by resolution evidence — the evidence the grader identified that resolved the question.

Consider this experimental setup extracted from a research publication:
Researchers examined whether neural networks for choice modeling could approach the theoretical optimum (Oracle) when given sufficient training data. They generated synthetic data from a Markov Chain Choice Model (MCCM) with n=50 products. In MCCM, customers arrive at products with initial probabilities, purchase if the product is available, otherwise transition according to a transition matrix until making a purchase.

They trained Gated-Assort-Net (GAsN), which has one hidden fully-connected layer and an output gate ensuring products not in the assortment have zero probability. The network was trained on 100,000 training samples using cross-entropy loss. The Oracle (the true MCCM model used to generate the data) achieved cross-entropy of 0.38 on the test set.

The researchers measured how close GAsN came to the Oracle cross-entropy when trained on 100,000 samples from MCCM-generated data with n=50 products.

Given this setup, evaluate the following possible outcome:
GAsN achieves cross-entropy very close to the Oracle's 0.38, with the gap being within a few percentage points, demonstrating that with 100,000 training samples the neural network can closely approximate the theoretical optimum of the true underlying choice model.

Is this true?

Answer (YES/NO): YES